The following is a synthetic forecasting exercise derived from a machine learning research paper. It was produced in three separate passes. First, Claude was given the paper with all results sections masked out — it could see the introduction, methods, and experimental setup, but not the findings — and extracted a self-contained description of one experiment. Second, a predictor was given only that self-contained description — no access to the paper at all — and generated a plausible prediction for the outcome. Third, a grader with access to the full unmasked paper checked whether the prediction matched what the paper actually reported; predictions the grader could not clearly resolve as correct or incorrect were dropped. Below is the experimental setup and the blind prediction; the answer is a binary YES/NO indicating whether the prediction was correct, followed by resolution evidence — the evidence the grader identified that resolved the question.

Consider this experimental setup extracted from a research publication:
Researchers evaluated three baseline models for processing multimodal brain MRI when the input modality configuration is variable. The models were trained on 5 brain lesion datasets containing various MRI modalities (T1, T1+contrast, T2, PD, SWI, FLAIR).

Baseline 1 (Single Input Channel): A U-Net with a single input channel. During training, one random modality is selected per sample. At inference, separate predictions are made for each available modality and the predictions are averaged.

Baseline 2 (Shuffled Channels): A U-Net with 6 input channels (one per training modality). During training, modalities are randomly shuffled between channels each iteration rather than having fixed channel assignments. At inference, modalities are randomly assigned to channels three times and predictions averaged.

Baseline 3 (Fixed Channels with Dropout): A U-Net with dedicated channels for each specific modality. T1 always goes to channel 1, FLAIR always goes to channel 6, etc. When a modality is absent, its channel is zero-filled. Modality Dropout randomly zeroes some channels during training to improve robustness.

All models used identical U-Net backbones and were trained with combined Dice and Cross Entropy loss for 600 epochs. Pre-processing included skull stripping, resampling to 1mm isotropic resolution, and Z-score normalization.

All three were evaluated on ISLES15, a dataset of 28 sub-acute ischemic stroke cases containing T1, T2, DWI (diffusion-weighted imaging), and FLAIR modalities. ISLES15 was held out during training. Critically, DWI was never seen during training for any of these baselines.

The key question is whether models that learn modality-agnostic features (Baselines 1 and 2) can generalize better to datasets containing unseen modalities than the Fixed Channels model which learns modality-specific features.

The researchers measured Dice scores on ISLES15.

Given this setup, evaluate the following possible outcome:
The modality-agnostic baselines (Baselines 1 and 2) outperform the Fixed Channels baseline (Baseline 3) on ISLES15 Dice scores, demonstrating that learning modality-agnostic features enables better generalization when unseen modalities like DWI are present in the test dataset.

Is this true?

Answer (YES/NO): NO